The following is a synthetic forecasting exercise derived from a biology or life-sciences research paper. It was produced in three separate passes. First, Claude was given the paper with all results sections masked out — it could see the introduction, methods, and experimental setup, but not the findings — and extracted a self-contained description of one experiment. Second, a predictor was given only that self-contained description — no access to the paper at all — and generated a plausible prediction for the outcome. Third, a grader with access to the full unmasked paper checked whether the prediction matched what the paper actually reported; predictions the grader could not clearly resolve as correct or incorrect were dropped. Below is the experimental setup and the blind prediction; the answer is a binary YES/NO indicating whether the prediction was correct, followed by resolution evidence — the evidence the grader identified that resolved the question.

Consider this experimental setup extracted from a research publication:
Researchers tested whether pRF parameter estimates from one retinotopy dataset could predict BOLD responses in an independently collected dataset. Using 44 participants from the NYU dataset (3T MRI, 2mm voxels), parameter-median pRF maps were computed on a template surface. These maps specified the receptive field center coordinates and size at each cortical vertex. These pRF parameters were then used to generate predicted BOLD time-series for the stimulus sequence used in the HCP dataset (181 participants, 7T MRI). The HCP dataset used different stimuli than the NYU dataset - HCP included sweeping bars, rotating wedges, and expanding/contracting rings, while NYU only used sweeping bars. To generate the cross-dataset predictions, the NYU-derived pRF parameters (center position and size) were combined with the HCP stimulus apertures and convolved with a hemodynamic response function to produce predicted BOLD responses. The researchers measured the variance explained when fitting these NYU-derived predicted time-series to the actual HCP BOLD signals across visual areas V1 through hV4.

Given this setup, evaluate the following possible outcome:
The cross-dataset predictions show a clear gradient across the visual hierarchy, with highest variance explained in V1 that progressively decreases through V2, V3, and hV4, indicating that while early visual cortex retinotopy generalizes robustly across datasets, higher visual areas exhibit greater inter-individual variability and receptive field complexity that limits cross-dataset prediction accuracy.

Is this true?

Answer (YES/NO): NO